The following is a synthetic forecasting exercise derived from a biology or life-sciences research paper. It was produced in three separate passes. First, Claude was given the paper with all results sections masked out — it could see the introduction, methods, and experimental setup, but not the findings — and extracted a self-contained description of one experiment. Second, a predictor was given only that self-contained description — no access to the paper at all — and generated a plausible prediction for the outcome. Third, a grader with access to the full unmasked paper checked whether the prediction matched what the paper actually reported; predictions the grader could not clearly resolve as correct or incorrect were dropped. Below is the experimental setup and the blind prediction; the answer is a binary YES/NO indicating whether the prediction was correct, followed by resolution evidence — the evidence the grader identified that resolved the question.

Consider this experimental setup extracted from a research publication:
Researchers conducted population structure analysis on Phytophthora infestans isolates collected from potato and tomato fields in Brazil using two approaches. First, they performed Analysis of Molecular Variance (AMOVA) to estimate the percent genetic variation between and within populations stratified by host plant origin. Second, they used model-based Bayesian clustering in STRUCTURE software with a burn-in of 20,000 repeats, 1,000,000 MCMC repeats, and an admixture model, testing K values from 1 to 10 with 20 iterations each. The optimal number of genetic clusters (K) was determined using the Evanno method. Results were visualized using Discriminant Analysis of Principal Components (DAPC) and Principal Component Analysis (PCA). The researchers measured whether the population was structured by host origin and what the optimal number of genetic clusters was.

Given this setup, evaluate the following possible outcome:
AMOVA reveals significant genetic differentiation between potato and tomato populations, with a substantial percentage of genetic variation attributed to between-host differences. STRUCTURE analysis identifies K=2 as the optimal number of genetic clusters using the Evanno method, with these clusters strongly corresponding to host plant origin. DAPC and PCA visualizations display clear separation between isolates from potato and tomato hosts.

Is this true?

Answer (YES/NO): NO